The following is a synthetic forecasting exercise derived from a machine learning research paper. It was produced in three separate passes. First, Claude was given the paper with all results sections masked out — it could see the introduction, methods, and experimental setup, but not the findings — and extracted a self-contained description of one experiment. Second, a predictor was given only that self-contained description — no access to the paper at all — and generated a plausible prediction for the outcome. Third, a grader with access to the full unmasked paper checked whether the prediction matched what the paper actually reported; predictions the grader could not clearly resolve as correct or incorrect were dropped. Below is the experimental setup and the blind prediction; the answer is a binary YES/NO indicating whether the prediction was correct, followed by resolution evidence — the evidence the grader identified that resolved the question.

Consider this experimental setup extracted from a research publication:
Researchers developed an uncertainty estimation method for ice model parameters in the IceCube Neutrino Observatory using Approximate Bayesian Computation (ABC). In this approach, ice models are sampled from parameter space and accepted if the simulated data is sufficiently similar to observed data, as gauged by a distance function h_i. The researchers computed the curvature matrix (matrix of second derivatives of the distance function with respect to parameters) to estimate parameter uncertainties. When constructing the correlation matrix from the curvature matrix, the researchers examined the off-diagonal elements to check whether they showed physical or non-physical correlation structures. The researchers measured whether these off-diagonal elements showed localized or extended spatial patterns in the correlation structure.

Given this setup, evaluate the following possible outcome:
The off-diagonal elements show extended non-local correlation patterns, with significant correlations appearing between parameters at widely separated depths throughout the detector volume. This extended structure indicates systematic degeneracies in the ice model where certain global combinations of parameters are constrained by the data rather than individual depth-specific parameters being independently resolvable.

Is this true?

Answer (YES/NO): NO